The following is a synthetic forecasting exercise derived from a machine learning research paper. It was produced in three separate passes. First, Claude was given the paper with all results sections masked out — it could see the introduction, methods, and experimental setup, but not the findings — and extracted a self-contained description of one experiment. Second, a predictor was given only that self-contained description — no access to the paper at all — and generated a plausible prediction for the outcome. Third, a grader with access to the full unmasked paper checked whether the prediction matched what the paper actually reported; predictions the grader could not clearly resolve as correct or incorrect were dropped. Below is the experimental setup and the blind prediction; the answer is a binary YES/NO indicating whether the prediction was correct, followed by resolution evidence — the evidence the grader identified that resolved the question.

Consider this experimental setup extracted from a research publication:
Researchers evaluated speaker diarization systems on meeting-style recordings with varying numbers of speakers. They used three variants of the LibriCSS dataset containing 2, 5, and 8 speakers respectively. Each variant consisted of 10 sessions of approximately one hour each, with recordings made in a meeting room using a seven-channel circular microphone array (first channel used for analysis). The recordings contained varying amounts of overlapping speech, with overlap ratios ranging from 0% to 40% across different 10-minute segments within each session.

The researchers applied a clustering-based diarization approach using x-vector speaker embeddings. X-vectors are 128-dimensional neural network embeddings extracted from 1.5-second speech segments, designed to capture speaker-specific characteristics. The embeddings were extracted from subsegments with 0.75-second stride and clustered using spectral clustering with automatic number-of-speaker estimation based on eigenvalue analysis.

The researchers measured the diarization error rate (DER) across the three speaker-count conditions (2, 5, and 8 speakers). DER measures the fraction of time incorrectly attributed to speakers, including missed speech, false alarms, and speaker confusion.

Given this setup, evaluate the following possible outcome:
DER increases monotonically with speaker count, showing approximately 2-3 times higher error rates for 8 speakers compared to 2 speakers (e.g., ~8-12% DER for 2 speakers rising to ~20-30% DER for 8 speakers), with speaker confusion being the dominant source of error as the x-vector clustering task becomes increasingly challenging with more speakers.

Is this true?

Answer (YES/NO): NO